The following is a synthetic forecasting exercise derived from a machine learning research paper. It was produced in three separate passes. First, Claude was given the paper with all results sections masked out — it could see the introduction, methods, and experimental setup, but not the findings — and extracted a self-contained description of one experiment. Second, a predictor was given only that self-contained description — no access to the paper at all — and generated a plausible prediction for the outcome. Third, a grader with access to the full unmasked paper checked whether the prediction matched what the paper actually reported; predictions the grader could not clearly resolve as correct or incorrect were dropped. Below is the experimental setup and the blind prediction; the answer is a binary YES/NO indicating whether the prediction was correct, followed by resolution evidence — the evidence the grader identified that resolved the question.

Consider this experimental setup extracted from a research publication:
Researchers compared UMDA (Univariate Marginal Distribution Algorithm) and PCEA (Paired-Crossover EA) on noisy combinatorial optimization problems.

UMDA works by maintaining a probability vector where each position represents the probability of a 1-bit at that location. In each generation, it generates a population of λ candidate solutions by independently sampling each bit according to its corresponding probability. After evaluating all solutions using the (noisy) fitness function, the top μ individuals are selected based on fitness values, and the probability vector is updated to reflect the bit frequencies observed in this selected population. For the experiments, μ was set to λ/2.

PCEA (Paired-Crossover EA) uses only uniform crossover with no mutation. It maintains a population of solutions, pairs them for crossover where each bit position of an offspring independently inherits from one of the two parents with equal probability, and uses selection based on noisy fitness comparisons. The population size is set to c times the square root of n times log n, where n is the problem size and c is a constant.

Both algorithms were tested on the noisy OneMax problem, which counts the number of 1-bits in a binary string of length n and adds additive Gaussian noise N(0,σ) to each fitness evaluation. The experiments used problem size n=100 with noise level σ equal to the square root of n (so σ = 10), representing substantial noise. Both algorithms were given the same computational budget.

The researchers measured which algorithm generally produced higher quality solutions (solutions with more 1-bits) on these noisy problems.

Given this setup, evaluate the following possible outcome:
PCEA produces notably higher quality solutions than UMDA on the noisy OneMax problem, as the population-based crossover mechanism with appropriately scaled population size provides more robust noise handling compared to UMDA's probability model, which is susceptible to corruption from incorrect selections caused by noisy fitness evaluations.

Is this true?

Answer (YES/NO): NO